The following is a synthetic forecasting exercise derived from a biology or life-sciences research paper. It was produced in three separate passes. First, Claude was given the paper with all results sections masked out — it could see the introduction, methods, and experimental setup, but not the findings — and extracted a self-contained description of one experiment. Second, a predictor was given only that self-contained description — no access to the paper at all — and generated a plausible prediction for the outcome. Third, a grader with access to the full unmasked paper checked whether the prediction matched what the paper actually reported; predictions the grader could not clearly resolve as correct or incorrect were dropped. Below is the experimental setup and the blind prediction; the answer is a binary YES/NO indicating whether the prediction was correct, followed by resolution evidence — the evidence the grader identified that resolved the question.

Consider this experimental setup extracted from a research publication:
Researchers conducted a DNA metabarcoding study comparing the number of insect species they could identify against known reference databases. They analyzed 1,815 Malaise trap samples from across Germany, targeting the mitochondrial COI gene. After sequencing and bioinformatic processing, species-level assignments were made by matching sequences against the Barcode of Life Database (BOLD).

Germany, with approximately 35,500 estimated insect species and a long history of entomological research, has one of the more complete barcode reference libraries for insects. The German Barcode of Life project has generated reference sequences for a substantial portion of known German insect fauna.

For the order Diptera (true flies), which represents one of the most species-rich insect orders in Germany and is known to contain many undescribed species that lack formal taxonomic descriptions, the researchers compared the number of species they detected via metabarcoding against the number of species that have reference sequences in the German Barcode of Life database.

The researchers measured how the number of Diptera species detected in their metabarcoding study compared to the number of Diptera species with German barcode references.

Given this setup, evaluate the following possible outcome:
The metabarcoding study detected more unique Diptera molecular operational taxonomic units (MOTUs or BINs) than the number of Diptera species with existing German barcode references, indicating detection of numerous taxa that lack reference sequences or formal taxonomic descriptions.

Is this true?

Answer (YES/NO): YES